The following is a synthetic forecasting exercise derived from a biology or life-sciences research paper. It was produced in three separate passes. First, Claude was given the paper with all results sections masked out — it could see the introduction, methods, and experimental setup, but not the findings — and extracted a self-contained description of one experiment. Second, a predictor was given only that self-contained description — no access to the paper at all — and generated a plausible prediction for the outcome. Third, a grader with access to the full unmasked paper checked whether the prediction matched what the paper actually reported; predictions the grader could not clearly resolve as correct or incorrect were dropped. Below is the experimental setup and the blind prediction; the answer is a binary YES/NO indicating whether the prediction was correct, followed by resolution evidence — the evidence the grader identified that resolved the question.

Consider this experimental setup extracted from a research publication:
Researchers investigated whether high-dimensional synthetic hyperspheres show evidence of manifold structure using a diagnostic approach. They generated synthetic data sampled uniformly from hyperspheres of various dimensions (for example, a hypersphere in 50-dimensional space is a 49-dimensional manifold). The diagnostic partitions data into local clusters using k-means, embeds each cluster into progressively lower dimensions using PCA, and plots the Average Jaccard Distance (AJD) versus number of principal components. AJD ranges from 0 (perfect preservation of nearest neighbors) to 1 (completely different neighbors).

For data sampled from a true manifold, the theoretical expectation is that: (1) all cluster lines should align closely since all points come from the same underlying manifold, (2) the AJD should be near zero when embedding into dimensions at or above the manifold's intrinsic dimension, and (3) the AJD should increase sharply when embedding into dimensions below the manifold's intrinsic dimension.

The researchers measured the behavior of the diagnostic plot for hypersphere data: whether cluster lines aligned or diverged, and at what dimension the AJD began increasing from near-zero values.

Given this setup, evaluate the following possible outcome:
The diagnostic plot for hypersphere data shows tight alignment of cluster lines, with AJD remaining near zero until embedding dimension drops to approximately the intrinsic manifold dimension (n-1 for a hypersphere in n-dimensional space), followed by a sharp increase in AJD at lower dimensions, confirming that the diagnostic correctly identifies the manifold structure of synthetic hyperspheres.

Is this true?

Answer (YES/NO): YES